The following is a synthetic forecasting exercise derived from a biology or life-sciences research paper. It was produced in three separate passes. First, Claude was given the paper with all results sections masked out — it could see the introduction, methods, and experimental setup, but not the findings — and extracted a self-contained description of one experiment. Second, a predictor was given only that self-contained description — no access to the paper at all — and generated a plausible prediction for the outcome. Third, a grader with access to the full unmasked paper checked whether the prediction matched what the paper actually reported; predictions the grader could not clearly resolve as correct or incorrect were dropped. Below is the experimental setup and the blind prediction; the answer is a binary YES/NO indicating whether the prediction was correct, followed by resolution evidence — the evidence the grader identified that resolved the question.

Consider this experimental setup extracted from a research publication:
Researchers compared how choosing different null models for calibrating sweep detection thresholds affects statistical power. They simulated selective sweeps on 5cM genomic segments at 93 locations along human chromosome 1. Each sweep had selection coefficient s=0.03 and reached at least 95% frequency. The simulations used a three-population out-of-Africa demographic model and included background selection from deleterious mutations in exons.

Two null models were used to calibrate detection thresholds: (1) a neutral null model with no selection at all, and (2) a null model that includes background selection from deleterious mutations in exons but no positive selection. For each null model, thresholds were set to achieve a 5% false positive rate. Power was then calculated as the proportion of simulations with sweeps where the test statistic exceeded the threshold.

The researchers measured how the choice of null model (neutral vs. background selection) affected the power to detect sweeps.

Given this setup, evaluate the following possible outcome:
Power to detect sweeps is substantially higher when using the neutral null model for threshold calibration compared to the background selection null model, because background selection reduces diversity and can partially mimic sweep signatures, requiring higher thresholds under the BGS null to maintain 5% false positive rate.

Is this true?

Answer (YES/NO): NO